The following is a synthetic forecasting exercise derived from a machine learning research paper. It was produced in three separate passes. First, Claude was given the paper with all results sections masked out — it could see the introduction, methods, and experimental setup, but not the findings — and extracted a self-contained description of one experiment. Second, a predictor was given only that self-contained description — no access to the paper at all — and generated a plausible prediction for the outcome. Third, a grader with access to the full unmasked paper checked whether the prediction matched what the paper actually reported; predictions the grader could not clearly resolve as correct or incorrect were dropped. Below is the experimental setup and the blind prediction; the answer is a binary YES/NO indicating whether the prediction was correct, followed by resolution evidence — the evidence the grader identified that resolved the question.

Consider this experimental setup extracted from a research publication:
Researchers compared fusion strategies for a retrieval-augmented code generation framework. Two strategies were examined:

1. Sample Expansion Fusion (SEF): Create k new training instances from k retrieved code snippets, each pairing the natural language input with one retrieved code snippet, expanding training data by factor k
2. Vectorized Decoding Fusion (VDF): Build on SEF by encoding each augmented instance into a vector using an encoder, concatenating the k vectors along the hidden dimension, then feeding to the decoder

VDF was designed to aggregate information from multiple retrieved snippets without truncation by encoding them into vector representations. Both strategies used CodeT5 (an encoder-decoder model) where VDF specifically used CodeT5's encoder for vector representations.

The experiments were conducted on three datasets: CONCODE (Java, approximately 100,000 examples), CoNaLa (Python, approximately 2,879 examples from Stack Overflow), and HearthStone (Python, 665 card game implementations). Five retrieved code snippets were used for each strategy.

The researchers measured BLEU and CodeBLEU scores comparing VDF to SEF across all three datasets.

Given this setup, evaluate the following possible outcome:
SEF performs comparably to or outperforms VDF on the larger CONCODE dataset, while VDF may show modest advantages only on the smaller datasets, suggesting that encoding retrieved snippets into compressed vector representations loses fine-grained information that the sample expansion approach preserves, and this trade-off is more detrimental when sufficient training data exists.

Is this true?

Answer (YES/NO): NO